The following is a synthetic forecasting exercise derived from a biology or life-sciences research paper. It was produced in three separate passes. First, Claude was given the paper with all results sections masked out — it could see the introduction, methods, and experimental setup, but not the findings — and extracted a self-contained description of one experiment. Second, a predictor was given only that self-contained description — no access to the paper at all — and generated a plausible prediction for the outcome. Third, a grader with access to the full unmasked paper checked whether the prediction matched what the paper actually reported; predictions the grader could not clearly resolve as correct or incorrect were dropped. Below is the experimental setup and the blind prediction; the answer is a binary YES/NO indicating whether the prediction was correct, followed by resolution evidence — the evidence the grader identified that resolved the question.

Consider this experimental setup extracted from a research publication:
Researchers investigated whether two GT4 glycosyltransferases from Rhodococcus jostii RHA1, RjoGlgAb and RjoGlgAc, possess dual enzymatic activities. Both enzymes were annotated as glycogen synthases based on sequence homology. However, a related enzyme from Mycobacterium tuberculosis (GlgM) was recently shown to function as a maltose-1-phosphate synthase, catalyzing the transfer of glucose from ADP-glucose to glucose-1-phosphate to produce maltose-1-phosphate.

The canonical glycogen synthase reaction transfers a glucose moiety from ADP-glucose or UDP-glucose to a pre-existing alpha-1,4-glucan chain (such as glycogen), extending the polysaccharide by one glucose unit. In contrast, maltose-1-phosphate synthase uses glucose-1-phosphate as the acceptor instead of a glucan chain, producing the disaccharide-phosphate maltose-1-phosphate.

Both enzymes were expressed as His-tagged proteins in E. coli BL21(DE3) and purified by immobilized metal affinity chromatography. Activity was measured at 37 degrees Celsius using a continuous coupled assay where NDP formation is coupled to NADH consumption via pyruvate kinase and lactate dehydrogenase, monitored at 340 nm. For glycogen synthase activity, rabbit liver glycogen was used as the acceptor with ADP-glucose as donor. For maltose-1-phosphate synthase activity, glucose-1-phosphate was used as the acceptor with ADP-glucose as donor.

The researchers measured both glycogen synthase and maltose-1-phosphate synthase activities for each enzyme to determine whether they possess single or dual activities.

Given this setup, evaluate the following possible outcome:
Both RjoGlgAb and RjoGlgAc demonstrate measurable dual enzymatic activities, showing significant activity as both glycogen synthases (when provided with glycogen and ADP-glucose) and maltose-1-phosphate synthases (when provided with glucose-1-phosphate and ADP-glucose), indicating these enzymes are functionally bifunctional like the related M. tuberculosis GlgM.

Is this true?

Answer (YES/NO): YES